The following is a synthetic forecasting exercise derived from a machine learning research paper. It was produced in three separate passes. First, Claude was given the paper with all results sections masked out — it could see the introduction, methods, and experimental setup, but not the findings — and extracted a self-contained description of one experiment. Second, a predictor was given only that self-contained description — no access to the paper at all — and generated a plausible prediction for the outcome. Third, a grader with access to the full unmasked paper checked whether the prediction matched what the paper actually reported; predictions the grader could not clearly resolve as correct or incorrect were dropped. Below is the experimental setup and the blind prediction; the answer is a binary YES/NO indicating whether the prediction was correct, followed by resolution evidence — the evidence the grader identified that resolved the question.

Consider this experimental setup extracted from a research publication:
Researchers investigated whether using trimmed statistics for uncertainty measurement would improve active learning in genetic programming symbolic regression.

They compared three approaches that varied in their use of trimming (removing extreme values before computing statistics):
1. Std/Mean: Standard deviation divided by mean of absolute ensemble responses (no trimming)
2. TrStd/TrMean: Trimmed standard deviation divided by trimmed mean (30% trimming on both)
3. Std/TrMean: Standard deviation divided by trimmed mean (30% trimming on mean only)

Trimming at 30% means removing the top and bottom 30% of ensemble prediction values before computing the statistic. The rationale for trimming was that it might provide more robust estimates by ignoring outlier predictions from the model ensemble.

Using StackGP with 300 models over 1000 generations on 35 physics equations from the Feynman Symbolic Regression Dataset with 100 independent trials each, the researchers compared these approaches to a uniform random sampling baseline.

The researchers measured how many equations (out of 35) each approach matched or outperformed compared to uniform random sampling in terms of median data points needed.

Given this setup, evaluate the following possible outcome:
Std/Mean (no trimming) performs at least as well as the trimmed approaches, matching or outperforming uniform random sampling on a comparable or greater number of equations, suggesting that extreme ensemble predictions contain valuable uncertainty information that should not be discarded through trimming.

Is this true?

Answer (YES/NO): NO